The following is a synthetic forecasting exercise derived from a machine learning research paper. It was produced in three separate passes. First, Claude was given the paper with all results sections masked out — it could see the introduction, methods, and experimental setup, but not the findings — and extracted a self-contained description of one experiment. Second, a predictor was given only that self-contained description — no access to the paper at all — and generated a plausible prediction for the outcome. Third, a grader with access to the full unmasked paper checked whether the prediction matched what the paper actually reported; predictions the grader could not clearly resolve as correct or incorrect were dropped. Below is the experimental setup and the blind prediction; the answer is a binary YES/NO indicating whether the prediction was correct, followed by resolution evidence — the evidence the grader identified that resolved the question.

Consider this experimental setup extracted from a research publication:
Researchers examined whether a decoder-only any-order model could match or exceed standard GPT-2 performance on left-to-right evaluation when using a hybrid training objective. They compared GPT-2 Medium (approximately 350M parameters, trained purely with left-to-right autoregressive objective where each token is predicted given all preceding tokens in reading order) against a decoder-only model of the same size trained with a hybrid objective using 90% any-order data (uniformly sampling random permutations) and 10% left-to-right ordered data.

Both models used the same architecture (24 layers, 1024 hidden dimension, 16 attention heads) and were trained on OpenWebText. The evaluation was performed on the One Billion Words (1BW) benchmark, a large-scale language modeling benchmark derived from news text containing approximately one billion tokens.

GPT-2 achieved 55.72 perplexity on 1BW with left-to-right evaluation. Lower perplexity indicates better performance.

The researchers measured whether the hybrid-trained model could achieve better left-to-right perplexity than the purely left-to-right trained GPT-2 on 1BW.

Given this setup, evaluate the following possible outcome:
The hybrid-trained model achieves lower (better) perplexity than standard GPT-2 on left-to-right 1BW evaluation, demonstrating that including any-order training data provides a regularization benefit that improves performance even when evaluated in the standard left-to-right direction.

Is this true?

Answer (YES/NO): YES